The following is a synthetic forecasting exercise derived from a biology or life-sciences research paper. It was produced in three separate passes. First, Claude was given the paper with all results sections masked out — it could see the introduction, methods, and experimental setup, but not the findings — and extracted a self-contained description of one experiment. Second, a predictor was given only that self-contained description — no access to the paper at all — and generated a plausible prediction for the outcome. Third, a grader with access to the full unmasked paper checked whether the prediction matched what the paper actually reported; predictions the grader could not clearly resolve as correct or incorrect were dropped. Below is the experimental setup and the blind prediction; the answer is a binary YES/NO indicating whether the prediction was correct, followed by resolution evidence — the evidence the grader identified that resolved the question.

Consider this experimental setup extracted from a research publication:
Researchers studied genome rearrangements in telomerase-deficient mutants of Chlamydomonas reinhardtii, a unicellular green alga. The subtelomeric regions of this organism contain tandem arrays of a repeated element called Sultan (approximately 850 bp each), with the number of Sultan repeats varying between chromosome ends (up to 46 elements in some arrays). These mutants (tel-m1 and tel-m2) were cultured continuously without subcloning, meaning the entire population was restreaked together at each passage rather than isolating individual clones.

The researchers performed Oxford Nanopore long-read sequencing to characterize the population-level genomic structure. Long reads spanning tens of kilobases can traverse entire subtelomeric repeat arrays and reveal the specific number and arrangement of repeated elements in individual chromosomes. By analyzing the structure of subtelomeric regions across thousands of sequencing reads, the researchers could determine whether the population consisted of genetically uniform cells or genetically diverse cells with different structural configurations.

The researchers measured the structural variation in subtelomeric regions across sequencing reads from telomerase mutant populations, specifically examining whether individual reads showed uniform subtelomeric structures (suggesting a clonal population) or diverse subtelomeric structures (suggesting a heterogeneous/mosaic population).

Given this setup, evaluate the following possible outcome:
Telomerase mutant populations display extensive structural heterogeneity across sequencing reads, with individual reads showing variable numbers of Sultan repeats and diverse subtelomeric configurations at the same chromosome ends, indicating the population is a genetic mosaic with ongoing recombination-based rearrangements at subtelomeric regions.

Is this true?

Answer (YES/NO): YES